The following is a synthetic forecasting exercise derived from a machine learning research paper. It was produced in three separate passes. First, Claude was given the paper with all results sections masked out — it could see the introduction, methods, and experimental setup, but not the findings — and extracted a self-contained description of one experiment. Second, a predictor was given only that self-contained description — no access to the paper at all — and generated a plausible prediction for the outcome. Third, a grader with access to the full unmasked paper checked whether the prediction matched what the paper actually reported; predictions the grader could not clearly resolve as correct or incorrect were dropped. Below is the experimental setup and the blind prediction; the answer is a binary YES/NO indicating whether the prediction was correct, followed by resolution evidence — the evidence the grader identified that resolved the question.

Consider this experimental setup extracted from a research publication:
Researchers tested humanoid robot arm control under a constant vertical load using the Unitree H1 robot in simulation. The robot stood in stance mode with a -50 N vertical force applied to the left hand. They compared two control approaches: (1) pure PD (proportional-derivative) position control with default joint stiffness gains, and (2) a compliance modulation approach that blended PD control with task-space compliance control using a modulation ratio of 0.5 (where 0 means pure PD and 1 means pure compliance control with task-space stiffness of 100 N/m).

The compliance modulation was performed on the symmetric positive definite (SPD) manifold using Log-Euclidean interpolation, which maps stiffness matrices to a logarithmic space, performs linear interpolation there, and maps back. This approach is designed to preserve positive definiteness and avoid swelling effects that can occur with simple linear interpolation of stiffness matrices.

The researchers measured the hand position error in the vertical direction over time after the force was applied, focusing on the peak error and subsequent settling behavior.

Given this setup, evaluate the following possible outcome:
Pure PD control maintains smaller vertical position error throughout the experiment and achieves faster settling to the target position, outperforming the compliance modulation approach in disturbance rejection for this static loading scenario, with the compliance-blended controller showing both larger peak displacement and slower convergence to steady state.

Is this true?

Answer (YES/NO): NO